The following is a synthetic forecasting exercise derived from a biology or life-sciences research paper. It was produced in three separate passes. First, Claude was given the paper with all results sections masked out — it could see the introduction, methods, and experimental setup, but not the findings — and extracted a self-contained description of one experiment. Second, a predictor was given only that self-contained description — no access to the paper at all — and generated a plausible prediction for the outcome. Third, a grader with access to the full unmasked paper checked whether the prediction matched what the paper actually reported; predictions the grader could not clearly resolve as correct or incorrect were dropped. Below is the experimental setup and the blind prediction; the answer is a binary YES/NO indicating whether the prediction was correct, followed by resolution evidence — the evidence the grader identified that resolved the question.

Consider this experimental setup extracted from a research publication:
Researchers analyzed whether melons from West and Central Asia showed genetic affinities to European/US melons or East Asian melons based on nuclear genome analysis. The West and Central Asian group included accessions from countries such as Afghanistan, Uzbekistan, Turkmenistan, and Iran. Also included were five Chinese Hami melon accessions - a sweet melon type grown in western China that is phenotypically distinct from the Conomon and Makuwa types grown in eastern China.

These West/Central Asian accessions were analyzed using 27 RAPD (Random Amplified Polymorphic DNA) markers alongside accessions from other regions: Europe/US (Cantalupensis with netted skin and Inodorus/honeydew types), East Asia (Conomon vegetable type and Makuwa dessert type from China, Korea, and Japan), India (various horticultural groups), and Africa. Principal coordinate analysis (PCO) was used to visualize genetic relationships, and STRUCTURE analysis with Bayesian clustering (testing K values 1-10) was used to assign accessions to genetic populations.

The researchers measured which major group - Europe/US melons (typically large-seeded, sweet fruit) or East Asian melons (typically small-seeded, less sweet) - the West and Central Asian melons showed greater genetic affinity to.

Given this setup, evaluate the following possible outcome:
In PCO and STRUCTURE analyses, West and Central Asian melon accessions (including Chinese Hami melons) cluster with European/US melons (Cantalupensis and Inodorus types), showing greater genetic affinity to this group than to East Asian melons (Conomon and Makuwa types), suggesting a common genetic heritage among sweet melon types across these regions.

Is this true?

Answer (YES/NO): YES